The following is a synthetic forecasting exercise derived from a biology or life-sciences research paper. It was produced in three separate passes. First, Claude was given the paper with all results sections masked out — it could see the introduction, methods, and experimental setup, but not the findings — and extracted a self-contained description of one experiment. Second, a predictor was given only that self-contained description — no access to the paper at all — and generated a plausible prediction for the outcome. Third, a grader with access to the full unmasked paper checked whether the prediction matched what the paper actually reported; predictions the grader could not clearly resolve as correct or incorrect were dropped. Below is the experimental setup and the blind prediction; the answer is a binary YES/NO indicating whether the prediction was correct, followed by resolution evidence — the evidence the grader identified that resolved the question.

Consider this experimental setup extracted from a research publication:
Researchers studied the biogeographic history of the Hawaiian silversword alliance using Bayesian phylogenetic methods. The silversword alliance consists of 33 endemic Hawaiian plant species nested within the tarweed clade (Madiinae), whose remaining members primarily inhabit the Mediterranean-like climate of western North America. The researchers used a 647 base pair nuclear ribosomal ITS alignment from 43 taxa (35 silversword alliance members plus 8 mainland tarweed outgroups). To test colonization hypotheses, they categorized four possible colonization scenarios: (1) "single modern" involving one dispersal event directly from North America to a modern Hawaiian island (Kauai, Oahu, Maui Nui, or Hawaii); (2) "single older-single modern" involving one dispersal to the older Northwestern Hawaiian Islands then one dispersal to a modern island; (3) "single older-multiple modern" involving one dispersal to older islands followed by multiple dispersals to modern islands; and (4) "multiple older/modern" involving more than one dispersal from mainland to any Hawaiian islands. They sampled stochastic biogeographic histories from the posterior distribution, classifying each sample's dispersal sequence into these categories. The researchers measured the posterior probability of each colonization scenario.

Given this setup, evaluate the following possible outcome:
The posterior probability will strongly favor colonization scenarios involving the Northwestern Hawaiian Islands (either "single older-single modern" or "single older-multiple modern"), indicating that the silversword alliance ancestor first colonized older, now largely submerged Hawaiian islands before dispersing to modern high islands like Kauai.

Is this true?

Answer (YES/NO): NO